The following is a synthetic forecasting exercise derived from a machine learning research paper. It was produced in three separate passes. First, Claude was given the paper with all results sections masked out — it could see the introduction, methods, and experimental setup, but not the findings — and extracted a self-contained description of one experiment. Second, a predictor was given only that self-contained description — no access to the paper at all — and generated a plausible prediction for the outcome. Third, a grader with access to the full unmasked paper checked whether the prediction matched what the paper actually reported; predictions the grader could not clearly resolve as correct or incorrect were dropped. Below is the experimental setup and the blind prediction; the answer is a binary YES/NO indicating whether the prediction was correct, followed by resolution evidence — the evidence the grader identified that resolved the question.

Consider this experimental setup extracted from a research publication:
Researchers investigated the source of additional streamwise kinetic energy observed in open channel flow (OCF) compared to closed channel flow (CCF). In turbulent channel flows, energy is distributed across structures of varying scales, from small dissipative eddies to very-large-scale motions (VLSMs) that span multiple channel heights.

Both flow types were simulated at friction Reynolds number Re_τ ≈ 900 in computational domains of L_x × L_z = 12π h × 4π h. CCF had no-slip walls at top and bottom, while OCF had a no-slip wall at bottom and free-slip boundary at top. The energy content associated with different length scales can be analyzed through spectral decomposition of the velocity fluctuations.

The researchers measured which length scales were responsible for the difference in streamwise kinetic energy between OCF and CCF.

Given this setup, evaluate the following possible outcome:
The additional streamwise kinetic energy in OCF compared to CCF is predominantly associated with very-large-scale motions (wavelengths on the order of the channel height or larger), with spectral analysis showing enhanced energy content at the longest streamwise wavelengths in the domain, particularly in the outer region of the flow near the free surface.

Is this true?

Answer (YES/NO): YES